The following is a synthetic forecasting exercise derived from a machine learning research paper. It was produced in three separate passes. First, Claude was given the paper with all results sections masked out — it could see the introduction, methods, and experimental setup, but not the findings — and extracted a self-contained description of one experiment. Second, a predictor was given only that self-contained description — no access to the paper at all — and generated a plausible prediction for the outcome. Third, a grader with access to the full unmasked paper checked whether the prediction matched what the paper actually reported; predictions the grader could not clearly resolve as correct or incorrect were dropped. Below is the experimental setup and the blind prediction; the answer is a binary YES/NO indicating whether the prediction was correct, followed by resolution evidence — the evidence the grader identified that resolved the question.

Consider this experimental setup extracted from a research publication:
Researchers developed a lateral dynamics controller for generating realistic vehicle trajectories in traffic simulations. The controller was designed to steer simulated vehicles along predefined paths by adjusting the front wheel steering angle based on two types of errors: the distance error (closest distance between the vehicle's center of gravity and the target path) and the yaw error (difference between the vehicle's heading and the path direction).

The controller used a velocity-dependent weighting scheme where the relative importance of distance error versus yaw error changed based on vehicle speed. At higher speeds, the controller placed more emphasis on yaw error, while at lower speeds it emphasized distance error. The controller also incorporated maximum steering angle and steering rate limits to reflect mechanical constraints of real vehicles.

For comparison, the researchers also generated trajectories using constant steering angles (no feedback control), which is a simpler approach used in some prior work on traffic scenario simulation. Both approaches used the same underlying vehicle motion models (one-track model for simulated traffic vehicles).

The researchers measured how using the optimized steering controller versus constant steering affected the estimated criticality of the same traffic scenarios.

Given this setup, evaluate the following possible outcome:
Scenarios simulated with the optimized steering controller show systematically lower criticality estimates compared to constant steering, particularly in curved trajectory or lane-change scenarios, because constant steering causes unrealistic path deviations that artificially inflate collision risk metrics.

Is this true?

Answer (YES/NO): NO